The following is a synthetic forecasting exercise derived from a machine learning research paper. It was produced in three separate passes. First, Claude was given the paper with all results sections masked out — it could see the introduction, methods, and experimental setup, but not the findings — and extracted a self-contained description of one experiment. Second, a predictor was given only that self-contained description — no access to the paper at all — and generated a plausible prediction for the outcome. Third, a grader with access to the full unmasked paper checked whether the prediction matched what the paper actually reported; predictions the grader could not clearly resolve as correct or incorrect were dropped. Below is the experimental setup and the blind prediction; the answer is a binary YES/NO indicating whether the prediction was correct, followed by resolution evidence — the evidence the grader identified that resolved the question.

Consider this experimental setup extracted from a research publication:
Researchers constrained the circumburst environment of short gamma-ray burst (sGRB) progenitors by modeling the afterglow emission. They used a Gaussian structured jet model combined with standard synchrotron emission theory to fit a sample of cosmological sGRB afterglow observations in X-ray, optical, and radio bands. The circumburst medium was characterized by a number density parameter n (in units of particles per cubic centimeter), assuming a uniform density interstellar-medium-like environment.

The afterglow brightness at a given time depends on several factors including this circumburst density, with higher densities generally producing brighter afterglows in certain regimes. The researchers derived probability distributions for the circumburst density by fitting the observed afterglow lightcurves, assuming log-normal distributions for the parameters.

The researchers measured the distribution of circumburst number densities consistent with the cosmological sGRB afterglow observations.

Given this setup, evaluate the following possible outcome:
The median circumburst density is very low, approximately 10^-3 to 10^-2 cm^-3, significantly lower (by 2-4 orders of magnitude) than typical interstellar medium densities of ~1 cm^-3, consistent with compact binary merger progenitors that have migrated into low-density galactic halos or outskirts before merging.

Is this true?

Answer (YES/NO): YES